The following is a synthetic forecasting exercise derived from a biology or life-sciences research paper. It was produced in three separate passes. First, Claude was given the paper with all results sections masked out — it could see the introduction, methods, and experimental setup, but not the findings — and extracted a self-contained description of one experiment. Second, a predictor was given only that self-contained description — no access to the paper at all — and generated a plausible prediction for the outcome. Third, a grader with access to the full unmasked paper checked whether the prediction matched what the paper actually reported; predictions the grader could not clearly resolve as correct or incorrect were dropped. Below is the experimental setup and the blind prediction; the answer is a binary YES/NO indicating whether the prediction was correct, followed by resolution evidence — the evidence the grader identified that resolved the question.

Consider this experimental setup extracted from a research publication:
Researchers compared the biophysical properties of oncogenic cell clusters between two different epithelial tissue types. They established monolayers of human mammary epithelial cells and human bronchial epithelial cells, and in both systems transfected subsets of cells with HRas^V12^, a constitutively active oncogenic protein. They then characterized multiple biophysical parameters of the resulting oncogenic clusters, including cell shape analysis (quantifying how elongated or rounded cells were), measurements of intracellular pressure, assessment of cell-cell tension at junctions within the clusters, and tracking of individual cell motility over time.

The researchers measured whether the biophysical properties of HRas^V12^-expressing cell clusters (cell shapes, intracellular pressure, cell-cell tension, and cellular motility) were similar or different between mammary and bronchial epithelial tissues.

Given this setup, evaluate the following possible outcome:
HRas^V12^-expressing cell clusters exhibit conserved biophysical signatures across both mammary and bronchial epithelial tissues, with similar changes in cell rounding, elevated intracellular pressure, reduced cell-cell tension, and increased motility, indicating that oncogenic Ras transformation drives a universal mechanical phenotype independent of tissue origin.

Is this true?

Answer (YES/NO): NO